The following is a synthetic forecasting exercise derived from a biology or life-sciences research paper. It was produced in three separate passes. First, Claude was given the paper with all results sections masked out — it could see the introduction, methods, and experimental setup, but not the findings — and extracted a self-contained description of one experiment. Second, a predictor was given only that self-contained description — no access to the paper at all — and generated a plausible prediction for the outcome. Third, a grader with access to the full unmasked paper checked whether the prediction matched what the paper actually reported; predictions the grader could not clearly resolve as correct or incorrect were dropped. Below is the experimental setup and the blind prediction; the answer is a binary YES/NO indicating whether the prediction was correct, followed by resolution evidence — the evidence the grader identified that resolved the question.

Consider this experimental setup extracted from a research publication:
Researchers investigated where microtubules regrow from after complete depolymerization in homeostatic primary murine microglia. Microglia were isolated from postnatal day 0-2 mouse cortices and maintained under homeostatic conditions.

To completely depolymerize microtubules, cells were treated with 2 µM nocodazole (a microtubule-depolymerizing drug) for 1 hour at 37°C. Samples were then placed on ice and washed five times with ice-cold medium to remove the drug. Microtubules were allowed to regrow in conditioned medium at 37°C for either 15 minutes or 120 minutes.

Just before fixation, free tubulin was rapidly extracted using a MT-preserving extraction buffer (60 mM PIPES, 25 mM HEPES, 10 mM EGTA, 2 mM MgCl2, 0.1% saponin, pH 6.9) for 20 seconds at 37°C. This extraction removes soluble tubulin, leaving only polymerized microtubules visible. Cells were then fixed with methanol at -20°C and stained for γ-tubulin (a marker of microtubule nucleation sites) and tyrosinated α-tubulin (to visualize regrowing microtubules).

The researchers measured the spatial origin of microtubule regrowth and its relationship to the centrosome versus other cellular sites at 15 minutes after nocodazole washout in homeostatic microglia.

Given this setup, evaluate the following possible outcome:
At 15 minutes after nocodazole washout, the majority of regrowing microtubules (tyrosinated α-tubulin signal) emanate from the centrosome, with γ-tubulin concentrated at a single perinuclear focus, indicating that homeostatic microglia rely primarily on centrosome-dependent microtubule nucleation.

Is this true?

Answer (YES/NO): NO